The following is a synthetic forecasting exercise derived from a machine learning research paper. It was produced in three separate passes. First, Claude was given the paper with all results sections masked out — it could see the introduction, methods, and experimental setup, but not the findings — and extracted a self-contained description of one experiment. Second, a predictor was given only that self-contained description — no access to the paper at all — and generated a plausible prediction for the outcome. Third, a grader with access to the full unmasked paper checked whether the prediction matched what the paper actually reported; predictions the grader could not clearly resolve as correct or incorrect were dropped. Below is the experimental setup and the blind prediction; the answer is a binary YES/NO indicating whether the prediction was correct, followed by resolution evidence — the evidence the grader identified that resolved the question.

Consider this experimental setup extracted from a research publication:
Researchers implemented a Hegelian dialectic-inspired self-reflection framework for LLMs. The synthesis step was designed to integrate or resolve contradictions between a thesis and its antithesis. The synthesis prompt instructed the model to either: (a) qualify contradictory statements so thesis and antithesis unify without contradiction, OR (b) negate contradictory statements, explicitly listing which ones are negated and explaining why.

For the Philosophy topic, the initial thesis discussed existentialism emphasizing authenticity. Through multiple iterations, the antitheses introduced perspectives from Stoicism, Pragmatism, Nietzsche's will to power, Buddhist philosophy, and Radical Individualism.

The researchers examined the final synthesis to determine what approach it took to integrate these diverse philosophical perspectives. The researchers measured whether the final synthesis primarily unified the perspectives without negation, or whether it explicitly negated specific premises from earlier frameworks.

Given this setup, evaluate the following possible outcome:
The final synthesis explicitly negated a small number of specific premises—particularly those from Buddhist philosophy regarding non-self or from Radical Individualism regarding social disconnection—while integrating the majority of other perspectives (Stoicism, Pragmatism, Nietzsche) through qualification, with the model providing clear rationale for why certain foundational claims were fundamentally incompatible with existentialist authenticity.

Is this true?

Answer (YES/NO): NO